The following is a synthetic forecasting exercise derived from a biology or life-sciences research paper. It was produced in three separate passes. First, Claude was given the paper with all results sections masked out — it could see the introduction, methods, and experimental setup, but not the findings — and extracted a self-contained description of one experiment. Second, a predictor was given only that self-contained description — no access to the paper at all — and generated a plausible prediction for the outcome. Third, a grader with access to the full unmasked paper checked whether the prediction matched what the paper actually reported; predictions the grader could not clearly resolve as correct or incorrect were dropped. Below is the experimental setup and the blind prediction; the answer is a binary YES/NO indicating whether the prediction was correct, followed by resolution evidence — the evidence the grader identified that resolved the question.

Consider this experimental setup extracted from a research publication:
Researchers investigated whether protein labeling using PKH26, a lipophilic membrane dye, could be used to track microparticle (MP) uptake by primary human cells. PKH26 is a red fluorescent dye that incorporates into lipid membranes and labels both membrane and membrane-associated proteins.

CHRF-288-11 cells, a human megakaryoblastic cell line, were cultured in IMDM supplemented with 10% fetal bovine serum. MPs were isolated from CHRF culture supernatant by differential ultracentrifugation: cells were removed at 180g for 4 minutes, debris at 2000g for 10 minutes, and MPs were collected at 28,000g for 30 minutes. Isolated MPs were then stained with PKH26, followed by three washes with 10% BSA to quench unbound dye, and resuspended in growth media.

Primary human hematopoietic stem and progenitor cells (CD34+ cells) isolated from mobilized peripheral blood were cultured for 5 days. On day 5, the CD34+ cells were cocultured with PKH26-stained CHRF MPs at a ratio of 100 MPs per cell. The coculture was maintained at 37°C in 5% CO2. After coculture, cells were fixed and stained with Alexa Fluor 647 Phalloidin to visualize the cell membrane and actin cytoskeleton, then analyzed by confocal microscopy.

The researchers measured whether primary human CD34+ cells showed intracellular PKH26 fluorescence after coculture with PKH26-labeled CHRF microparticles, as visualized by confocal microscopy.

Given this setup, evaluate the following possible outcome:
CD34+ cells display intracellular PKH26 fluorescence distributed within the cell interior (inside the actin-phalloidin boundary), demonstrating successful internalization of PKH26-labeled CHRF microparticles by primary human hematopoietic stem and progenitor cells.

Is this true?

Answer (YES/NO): YES